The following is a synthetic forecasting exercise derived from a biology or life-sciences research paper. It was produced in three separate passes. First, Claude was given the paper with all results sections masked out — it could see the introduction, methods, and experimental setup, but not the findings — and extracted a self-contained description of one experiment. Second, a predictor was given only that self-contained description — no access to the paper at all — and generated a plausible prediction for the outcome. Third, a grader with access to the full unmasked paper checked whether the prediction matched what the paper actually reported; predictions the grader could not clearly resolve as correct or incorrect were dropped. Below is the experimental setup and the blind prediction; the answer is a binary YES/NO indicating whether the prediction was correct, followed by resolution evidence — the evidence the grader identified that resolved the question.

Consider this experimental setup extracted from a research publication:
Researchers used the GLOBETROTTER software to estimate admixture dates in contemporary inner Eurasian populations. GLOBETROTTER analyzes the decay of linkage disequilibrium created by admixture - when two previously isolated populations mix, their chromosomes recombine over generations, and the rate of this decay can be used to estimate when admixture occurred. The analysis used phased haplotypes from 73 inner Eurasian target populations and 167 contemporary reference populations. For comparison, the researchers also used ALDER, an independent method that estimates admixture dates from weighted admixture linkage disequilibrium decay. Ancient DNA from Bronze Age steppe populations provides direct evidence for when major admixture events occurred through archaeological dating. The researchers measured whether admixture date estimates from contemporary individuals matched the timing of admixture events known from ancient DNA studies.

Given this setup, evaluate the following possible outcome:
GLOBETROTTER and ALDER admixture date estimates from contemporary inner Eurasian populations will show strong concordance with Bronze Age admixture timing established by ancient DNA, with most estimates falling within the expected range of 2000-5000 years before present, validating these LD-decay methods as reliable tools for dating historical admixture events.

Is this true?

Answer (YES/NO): NO